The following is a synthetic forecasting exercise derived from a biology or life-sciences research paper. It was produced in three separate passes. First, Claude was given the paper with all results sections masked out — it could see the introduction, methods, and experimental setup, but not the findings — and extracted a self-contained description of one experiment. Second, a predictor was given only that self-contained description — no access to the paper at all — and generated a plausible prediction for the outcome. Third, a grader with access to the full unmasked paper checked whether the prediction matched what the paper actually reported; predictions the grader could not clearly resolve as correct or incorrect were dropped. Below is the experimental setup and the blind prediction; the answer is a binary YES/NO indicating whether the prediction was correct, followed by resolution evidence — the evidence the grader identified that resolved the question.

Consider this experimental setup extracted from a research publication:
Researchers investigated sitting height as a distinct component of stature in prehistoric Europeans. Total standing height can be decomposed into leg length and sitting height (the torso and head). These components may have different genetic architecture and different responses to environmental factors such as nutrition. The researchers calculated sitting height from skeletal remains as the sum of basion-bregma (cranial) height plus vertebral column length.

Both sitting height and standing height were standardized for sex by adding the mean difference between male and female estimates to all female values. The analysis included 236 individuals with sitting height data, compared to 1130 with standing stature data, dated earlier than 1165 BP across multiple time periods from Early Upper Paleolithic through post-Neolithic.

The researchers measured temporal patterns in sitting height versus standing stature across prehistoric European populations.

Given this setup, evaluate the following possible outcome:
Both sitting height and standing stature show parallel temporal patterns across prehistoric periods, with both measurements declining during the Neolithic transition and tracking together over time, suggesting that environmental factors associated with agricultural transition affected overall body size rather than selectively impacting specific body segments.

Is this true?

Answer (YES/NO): NO